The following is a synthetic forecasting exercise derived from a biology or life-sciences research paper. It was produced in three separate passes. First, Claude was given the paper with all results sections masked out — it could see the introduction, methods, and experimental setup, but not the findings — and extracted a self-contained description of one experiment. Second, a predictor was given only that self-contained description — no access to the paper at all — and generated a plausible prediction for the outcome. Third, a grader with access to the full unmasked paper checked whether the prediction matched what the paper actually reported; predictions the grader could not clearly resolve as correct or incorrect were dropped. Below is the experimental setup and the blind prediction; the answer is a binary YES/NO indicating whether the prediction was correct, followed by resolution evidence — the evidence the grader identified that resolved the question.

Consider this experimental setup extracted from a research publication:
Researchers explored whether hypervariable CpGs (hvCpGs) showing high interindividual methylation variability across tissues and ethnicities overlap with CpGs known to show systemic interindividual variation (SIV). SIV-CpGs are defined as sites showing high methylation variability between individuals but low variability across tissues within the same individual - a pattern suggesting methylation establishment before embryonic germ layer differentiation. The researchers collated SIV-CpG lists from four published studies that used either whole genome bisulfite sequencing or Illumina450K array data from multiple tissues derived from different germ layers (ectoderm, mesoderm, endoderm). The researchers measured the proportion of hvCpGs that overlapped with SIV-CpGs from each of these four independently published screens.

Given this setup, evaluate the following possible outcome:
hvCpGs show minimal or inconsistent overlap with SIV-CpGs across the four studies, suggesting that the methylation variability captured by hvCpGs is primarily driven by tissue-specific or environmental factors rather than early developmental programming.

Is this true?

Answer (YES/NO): NO